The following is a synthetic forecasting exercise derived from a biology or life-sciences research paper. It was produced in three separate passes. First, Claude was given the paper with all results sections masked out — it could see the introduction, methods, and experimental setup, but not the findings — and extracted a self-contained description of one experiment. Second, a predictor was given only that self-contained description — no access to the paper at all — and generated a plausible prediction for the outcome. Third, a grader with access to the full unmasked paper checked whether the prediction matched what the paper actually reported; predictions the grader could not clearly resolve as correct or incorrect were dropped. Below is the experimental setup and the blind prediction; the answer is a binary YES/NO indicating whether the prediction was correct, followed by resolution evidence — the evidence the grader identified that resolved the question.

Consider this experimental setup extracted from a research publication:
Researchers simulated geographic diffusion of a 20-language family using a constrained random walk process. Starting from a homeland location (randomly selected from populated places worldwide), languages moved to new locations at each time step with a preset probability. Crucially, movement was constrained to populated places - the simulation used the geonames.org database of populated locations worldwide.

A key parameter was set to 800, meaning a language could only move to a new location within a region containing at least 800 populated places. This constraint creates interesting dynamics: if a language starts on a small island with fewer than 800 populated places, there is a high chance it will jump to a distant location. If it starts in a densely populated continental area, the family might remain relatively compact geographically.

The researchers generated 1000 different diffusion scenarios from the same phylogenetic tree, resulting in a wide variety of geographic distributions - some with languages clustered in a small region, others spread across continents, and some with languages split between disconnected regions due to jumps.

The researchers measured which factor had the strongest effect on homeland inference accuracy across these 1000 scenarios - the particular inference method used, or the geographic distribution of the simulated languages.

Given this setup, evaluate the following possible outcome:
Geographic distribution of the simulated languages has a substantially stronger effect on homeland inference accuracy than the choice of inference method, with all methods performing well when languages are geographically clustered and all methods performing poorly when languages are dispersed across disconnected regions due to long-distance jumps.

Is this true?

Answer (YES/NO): YES